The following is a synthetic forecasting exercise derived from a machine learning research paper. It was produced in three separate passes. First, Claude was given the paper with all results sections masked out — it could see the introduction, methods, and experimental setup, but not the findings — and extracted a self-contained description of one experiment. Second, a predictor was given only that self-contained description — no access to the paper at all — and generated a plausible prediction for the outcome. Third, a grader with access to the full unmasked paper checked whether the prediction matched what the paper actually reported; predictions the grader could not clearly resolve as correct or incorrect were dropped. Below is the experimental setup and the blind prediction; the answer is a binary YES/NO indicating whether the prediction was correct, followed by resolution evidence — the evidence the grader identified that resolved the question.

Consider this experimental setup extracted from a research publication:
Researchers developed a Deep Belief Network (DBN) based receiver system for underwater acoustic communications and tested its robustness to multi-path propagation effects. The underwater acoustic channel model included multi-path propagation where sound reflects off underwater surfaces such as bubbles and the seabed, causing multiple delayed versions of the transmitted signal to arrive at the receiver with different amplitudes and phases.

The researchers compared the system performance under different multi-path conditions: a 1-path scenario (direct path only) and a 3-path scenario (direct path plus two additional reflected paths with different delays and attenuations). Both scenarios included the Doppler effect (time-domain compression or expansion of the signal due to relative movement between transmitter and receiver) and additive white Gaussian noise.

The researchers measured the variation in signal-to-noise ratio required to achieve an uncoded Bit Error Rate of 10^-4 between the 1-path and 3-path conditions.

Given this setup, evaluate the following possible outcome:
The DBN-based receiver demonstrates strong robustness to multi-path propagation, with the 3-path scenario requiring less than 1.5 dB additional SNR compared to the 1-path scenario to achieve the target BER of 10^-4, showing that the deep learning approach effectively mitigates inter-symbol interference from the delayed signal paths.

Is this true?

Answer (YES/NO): NO